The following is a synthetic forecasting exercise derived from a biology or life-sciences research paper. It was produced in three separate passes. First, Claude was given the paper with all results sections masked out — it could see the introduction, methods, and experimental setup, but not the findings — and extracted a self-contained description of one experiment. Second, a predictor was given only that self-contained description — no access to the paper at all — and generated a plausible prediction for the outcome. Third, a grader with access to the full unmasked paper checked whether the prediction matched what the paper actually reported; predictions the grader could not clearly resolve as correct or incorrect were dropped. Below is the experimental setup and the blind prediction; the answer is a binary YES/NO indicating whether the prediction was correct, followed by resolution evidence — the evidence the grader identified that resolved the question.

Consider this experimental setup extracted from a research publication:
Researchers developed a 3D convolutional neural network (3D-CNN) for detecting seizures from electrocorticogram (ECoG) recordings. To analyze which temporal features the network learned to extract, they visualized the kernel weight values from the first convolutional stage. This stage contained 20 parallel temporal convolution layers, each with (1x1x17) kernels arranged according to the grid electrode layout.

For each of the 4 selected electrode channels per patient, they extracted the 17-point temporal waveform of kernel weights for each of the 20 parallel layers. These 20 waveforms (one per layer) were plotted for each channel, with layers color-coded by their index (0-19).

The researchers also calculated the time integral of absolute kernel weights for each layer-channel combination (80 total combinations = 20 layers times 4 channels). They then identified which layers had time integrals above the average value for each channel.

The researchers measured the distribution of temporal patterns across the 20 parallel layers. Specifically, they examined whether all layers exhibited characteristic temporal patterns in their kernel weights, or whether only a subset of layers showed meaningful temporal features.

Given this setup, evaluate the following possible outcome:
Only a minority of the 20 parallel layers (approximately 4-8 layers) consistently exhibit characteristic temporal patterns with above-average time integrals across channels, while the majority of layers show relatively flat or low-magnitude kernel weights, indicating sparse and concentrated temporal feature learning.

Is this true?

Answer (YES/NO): NO